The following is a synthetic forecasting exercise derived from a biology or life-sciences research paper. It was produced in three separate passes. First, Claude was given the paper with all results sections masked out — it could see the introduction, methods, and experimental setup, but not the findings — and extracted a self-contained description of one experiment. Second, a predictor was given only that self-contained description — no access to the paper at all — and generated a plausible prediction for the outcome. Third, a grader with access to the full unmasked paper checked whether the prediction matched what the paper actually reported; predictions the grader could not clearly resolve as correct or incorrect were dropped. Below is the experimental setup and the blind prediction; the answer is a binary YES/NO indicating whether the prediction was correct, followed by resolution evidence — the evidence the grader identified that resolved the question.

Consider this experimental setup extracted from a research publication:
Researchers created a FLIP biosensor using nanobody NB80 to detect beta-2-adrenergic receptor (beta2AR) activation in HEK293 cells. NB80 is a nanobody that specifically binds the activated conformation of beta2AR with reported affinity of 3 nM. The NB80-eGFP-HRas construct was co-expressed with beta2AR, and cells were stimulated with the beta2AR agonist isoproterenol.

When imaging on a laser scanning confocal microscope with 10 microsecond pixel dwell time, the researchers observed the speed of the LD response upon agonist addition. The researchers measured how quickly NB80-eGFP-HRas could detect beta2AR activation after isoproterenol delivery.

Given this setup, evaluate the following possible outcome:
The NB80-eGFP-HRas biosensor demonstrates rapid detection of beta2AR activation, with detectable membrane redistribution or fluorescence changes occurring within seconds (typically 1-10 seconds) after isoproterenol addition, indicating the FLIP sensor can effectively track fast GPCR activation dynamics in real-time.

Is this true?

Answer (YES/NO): NO